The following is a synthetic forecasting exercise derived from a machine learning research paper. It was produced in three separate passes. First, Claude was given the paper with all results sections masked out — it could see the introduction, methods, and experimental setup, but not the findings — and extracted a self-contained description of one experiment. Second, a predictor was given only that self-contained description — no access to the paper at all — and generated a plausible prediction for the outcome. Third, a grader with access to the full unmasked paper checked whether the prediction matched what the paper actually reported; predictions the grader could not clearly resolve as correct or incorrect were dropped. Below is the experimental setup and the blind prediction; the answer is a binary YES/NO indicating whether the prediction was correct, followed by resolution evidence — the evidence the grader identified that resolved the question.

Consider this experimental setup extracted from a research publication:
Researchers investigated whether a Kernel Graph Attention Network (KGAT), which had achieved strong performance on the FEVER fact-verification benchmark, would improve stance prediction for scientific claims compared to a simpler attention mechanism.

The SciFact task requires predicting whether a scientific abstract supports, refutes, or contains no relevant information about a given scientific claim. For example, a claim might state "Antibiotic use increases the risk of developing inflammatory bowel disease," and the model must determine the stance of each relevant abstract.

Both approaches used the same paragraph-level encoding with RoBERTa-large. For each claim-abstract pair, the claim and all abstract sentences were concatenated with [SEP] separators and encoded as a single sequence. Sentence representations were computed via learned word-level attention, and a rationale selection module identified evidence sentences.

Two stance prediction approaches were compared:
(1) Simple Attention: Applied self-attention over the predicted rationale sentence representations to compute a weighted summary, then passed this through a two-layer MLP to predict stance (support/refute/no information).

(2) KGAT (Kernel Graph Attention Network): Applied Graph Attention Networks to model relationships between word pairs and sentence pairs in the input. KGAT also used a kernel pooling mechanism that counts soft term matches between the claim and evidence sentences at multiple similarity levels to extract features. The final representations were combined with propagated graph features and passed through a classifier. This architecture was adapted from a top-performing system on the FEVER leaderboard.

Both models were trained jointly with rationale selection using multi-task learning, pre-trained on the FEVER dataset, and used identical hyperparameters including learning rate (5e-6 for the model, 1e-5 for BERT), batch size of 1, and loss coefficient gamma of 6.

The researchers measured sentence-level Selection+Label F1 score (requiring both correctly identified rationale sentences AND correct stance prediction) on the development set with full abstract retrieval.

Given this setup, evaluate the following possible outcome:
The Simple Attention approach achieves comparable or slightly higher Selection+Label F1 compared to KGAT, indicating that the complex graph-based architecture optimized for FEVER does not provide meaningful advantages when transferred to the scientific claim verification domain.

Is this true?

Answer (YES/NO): YES